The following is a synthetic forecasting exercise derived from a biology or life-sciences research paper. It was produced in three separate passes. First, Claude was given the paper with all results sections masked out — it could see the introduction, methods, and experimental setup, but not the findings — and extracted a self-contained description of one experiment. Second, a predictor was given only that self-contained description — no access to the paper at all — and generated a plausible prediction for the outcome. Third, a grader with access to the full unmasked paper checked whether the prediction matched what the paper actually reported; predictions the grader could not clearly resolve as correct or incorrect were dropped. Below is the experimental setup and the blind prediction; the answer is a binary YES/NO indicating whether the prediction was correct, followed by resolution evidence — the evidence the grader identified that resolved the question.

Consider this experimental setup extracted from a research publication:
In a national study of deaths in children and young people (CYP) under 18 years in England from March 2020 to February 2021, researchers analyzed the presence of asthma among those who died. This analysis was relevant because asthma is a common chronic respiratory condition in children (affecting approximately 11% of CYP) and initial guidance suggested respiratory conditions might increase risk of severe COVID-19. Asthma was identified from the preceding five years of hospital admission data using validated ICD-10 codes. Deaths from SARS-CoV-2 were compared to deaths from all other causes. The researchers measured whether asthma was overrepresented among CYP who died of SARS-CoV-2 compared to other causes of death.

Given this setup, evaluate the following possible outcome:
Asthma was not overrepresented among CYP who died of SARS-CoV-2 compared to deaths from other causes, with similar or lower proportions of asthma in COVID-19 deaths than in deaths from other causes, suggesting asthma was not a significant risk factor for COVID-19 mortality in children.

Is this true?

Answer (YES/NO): YES